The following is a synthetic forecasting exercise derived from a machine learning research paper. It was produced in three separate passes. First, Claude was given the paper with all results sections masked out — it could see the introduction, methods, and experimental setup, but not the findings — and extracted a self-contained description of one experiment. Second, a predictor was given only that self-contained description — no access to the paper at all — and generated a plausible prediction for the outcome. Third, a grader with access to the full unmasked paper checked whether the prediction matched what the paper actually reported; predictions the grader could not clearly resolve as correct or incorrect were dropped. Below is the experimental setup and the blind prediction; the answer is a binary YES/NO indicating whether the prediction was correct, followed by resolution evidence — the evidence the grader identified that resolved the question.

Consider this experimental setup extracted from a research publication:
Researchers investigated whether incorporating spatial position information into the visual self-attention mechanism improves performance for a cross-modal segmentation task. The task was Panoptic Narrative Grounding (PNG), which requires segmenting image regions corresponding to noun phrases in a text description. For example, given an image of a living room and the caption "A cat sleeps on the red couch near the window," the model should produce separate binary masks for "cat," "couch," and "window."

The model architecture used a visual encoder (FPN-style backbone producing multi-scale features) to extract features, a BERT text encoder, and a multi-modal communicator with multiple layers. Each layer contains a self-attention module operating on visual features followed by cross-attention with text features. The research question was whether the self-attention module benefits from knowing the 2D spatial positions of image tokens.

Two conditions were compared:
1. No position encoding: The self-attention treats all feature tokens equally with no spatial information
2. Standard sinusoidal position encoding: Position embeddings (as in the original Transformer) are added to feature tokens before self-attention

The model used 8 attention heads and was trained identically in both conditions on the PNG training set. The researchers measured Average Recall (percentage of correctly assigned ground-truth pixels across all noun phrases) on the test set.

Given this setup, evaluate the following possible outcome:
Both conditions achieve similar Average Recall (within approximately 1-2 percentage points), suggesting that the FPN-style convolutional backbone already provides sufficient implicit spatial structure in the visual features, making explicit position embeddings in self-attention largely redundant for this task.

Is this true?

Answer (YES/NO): NO